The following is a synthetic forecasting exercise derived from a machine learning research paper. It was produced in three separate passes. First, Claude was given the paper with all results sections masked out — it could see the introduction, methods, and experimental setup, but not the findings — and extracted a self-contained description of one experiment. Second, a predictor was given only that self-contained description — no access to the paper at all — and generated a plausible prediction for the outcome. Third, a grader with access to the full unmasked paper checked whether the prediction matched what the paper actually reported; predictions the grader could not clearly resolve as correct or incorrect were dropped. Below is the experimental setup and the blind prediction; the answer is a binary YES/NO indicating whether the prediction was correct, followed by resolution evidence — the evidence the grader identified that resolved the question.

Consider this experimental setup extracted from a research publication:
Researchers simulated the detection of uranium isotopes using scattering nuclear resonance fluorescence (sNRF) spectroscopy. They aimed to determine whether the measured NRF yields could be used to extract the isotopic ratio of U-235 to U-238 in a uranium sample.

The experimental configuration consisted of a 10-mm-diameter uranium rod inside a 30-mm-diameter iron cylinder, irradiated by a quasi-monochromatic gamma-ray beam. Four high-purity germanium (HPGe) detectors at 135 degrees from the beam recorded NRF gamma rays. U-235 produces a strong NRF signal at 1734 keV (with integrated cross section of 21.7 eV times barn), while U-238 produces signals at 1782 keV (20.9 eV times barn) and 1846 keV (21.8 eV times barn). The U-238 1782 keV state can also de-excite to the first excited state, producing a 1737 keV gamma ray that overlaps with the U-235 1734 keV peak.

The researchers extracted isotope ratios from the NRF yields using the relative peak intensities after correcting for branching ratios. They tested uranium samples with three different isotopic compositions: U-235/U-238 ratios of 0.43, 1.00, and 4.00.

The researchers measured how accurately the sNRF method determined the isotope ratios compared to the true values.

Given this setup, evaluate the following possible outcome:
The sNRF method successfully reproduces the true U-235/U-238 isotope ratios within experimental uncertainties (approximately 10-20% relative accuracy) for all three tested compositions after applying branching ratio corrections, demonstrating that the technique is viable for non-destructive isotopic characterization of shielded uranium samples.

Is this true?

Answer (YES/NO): YES